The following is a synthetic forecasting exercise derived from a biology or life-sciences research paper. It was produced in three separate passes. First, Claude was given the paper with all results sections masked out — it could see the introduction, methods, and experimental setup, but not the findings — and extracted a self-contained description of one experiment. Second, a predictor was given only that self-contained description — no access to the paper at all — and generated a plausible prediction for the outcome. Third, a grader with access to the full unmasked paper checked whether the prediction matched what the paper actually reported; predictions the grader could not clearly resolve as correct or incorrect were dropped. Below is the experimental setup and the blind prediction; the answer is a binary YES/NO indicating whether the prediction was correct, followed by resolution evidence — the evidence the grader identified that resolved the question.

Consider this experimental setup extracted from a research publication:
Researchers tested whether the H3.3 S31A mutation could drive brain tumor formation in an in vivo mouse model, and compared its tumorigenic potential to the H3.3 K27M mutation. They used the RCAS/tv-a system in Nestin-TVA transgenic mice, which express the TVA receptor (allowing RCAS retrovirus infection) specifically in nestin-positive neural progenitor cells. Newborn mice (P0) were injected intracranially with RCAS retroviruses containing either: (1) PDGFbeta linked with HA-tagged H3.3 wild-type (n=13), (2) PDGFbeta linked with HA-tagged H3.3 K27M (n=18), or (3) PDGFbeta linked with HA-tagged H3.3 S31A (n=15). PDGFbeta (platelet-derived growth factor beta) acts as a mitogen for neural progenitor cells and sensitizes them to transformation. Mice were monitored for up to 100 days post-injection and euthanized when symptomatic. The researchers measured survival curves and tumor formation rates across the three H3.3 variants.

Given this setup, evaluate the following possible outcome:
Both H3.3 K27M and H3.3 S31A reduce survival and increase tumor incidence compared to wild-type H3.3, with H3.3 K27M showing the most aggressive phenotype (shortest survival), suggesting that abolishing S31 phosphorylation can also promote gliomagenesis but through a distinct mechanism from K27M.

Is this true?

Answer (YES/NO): NO